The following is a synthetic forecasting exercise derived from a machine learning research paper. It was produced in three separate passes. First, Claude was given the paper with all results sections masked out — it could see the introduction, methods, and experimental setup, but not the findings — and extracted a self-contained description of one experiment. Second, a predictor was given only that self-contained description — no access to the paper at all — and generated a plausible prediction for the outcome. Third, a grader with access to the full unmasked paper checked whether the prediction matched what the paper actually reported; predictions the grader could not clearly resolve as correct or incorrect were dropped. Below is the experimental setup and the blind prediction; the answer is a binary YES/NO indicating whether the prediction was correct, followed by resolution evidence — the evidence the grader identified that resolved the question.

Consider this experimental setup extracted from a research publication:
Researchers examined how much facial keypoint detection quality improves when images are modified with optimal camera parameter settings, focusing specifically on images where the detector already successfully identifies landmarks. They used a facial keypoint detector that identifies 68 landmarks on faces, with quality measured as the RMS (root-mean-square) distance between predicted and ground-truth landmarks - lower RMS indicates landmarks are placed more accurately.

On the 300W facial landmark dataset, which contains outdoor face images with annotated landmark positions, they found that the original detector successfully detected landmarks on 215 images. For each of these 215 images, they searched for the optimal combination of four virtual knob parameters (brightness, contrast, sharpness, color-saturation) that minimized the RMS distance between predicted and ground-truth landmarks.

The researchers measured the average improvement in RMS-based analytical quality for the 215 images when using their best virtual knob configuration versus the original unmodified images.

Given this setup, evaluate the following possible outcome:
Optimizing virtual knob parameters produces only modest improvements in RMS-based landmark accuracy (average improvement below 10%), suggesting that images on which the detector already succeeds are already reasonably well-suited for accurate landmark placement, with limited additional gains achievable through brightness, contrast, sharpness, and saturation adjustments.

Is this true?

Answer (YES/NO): NO